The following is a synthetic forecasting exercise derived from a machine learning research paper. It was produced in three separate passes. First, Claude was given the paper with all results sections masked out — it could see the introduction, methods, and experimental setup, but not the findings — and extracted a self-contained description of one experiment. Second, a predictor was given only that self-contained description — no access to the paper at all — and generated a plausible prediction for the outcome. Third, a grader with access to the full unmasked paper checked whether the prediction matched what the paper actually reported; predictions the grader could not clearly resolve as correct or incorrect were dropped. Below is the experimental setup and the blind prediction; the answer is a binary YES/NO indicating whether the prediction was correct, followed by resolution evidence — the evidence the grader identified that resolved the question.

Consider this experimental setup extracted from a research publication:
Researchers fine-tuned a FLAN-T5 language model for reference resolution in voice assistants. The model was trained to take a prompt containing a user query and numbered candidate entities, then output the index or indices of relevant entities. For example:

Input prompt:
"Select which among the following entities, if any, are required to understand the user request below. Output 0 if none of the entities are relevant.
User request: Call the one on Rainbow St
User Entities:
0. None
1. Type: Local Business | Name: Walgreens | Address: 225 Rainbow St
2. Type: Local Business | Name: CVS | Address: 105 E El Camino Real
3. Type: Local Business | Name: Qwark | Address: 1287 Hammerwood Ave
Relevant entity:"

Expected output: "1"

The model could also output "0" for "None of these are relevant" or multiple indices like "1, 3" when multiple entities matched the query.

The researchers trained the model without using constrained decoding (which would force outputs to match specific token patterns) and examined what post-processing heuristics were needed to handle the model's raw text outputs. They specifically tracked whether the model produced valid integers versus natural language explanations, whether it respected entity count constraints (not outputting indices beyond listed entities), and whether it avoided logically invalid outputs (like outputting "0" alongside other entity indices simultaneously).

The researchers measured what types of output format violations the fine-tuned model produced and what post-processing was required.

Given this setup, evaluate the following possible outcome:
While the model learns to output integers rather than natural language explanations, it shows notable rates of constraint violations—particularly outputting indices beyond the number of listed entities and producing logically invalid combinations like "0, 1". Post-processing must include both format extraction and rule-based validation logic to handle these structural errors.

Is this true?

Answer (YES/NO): NO